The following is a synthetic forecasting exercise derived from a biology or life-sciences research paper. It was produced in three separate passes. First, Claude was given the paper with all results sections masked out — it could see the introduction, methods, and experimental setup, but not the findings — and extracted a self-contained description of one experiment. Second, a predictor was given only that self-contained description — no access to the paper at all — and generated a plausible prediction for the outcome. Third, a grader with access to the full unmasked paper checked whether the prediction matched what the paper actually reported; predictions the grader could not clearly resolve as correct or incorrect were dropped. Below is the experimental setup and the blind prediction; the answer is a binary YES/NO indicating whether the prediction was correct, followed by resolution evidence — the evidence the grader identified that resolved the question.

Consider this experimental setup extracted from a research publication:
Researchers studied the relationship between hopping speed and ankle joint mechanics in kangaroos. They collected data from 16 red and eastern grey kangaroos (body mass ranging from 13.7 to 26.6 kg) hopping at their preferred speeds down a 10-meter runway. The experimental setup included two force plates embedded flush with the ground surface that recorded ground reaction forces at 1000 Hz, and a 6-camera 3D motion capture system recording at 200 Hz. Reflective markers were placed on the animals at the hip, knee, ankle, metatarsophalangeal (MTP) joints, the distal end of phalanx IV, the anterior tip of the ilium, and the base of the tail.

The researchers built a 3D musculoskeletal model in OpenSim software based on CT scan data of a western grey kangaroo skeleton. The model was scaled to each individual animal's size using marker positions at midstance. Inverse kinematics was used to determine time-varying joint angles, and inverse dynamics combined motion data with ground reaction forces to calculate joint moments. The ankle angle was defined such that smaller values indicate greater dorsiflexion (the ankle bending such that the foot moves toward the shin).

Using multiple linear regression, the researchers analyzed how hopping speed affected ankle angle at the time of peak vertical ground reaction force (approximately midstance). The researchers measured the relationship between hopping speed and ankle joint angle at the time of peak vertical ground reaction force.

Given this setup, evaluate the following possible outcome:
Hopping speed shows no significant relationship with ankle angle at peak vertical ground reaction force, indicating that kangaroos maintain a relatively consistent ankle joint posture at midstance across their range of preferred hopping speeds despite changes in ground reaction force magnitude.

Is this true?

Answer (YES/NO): NO